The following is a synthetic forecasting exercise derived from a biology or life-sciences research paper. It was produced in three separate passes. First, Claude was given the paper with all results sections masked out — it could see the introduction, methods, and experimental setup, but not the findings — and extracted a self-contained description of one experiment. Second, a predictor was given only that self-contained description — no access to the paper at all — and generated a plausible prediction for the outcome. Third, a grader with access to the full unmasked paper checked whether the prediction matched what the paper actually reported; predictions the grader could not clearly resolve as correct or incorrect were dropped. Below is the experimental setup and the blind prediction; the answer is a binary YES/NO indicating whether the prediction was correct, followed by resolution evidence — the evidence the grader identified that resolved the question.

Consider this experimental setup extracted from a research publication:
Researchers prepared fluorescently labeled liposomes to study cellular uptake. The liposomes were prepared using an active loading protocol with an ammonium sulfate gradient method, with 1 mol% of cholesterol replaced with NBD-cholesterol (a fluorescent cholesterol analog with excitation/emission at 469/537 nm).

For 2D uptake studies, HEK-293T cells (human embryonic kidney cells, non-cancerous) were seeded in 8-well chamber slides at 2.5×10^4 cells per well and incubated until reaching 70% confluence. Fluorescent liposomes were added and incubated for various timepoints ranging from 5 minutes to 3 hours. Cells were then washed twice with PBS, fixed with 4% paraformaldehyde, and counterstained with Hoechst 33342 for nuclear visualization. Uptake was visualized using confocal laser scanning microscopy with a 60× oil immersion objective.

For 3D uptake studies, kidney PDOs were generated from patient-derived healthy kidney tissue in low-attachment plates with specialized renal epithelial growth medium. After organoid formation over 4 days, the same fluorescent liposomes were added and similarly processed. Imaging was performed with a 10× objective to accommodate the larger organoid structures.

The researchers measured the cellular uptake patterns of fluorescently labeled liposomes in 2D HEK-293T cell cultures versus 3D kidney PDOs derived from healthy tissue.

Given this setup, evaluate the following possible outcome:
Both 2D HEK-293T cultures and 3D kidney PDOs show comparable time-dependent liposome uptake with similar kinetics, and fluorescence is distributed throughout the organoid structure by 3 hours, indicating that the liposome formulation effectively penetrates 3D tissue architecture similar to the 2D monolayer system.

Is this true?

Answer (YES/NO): NO